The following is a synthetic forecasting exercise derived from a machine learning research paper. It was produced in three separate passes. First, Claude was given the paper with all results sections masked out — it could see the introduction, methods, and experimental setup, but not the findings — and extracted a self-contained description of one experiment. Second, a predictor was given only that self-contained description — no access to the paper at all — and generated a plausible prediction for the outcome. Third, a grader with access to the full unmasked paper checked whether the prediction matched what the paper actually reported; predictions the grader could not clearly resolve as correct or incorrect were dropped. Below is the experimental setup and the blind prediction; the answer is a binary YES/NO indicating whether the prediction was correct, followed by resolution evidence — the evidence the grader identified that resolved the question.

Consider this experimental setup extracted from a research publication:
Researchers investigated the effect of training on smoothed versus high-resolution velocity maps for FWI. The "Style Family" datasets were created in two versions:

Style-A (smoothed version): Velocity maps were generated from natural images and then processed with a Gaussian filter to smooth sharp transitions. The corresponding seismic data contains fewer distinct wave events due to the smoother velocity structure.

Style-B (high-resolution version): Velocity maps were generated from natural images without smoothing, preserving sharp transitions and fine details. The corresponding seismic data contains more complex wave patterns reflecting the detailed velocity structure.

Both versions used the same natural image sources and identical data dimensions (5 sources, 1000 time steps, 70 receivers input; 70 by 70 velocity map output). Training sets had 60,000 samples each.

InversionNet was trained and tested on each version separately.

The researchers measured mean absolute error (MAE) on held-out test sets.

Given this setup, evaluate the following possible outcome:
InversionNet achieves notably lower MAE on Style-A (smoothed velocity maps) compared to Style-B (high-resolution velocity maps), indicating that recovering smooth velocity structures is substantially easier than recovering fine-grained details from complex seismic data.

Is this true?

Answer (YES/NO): NO